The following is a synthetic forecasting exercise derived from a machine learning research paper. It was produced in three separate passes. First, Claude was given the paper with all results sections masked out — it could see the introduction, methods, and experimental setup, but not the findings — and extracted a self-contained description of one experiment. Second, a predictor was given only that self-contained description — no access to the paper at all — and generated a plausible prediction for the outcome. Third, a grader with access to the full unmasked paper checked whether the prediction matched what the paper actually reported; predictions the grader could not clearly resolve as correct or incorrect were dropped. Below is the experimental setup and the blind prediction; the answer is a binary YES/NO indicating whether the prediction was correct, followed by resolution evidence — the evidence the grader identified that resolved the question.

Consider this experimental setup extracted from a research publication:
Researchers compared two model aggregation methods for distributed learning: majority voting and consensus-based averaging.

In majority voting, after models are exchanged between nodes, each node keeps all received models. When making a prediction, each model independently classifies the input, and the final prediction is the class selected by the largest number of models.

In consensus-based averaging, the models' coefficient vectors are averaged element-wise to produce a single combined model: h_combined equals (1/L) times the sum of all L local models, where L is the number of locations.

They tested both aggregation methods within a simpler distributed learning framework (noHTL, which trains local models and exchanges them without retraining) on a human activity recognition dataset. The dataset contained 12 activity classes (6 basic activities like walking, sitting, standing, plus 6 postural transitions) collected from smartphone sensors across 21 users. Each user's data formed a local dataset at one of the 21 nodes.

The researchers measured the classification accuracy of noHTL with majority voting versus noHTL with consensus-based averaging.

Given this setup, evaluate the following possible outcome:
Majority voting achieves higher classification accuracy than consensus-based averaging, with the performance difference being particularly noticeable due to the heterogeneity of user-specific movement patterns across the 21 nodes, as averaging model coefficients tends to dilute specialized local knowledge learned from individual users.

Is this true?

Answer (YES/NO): NO